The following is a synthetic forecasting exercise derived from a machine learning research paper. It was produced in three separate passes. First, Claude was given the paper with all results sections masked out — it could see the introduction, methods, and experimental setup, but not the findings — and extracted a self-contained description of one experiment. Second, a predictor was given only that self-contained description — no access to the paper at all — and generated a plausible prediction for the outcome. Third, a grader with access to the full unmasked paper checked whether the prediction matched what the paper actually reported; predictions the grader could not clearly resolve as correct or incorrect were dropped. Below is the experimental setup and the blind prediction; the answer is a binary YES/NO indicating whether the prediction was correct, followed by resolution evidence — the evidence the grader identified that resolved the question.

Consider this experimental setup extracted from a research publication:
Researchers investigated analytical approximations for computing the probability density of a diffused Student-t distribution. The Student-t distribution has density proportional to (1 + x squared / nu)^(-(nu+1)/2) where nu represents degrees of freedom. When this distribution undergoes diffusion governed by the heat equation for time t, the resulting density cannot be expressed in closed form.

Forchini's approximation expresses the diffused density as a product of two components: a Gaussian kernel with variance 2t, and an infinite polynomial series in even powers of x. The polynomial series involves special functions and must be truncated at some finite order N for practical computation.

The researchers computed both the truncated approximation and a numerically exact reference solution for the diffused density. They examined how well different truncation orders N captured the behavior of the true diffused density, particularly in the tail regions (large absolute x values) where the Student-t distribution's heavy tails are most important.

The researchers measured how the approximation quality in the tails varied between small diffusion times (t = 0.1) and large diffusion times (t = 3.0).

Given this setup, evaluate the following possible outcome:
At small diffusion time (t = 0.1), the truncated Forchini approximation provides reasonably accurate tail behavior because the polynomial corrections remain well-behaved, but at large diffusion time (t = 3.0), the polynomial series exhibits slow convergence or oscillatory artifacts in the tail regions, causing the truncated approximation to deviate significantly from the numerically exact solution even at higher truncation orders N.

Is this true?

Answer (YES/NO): NO